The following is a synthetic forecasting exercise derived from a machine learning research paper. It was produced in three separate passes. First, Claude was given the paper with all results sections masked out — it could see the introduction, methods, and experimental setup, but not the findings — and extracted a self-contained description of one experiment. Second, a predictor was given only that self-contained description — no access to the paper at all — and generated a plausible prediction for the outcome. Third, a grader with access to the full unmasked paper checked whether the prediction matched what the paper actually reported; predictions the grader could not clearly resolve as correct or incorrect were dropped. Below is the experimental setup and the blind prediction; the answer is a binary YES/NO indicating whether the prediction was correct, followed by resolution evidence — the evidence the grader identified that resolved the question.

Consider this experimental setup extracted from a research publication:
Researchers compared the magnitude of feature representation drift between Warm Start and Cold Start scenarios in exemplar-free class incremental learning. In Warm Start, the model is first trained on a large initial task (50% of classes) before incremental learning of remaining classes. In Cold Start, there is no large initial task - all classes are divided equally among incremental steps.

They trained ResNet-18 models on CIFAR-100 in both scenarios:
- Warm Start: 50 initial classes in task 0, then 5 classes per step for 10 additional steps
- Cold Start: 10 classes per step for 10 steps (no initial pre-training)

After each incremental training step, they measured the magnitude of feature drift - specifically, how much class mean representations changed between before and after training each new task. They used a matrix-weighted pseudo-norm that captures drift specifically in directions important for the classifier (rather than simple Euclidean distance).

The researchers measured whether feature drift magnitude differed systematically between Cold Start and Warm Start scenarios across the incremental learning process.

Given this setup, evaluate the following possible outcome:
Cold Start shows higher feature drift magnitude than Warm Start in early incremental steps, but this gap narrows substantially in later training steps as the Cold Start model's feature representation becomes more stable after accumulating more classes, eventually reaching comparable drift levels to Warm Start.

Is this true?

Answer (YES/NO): NO